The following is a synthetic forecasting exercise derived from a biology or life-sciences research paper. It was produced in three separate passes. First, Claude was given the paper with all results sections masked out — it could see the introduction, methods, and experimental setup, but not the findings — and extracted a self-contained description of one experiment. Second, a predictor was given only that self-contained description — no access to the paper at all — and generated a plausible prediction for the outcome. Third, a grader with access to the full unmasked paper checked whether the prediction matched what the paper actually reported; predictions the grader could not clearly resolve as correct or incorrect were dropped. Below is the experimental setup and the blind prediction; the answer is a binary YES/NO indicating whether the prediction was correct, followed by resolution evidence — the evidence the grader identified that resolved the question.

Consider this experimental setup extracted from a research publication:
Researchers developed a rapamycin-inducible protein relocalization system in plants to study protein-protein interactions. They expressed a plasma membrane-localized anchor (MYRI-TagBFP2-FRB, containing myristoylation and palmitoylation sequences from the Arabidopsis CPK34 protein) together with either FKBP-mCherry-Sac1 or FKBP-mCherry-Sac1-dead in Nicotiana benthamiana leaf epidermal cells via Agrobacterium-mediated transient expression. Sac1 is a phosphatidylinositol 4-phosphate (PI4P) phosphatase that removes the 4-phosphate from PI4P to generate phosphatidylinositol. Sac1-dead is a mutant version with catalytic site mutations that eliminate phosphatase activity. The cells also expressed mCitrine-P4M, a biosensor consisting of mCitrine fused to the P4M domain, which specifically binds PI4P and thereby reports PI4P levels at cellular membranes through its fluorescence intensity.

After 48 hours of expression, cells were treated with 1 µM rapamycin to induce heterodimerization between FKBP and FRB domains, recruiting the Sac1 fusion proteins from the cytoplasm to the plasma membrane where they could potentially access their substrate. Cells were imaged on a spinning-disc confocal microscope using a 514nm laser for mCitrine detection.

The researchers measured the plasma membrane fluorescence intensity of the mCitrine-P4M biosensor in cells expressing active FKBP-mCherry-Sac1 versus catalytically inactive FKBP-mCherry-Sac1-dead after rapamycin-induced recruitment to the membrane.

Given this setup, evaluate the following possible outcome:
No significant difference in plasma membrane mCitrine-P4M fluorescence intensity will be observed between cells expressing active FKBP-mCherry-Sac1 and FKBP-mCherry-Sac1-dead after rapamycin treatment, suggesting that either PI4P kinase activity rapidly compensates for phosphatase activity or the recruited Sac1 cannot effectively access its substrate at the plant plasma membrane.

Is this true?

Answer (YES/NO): NO